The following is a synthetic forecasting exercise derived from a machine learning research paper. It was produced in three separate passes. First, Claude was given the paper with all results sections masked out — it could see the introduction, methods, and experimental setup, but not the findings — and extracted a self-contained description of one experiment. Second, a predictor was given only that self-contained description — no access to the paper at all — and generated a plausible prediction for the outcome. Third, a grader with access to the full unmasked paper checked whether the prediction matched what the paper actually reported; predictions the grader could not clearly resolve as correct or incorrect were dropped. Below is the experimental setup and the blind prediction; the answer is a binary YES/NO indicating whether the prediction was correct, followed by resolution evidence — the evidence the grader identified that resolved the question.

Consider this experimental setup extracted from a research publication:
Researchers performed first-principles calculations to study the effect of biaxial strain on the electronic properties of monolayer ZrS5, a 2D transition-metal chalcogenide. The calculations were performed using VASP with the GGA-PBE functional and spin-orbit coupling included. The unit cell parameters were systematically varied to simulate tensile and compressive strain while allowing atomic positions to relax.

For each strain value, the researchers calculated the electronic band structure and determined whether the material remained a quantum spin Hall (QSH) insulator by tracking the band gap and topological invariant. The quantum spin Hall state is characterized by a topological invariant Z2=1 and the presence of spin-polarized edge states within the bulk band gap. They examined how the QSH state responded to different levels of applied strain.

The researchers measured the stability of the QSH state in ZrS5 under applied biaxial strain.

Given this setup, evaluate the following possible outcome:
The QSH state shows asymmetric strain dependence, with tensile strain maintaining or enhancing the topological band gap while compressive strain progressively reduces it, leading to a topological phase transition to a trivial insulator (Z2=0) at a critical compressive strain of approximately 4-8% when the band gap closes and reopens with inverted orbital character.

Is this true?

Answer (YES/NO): NO